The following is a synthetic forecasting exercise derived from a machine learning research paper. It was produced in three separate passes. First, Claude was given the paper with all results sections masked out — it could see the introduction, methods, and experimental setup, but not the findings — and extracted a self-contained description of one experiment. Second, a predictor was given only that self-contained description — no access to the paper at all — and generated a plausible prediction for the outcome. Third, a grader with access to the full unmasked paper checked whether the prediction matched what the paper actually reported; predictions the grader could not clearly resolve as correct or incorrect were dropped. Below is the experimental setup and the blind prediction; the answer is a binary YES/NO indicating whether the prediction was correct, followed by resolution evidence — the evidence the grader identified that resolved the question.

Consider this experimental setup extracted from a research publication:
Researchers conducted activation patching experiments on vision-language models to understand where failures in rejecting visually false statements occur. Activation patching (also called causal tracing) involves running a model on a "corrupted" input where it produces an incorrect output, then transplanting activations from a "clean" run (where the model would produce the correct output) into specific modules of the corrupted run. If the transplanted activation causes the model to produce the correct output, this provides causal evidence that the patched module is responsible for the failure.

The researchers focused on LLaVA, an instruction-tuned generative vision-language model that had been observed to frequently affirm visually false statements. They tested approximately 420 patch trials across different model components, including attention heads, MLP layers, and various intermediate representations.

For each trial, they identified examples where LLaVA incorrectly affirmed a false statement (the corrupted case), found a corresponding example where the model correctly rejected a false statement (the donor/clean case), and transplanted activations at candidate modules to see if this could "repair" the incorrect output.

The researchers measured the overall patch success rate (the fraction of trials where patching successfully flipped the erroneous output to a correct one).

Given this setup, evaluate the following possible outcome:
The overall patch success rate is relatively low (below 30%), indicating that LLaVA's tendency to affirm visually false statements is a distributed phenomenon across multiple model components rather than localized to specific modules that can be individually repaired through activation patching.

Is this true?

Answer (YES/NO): NO